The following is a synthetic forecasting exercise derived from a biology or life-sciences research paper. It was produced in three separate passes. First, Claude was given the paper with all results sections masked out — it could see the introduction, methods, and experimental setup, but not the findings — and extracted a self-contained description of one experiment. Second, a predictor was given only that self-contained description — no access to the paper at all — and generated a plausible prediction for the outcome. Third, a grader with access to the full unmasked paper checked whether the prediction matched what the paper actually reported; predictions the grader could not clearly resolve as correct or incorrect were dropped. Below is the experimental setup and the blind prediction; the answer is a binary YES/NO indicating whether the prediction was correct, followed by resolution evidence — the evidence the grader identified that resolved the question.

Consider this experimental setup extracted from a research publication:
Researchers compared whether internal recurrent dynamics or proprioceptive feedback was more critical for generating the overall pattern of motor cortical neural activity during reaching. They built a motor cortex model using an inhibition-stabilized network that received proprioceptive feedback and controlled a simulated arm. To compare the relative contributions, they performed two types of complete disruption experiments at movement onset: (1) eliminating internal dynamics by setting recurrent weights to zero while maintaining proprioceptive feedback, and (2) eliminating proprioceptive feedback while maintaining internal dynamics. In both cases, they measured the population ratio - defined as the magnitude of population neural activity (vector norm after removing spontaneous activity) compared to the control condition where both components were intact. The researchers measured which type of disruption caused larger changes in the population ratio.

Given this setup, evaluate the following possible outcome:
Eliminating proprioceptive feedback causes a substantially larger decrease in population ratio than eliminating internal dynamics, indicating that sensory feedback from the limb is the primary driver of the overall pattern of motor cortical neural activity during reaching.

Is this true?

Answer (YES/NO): NO